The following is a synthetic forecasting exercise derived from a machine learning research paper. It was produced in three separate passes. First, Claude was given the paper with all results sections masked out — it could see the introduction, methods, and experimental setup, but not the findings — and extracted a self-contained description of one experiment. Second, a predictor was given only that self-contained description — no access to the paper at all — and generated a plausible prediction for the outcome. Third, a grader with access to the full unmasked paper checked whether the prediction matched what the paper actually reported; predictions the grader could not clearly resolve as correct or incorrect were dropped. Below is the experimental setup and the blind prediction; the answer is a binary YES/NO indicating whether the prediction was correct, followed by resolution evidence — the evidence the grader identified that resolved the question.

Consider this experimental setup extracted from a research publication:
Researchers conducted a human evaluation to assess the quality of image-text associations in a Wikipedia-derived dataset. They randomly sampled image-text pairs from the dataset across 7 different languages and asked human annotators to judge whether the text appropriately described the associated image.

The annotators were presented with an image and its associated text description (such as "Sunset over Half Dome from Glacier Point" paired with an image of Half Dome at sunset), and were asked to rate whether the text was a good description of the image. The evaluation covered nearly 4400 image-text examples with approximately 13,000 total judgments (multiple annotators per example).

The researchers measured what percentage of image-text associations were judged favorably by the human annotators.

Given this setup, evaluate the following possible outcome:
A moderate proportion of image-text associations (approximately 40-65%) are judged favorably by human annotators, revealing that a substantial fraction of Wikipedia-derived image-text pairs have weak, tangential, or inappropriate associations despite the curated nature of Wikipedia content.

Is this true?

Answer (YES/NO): NO